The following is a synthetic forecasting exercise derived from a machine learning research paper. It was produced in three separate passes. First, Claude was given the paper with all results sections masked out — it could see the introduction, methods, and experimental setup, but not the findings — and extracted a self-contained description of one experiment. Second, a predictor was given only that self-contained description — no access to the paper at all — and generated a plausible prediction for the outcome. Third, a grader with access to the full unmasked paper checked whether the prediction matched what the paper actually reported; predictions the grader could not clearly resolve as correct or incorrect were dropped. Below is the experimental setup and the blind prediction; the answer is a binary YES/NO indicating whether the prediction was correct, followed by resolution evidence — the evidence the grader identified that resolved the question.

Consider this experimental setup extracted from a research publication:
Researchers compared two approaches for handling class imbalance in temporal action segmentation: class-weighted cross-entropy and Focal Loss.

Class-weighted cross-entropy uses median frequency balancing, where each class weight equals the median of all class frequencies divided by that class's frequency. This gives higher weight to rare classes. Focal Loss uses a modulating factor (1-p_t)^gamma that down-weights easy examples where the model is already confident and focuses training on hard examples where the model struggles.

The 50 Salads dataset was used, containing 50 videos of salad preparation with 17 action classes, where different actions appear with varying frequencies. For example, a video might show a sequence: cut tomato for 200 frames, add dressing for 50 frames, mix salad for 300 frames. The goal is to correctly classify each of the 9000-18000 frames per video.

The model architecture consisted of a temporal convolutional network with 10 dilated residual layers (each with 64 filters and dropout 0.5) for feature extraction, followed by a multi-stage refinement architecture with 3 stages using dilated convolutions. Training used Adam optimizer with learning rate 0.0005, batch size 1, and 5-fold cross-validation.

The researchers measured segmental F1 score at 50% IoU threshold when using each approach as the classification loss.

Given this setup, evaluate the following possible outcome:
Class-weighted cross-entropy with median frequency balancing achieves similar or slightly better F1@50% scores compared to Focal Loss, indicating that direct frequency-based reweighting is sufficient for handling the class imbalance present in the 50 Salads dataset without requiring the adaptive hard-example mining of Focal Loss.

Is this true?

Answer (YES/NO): NO